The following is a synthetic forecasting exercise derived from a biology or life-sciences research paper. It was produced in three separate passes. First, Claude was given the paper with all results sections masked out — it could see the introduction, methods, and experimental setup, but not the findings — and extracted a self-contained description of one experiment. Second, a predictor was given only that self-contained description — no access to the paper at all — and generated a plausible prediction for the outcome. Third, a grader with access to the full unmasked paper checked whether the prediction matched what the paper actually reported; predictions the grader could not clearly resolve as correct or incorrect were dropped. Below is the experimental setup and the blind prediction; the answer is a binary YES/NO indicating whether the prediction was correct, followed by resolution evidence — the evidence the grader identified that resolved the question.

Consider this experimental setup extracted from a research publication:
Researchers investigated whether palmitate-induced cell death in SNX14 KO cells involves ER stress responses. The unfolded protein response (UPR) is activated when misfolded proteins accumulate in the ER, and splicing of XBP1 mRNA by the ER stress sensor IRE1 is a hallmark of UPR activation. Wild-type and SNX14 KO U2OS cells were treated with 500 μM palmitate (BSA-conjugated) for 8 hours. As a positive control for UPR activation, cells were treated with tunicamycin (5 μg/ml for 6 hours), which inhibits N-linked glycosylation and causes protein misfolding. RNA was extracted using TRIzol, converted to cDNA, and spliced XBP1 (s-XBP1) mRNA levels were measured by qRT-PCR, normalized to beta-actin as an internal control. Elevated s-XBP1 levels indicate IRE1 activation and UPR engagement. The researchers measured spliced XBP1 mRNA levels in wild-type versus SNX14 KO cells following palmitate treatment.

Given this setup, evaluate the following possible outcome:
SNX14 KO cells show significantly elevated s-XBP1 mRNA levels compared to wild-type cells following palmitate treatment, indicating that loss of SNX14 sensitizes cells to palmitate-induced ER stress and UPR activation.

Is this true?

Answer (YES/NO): NO